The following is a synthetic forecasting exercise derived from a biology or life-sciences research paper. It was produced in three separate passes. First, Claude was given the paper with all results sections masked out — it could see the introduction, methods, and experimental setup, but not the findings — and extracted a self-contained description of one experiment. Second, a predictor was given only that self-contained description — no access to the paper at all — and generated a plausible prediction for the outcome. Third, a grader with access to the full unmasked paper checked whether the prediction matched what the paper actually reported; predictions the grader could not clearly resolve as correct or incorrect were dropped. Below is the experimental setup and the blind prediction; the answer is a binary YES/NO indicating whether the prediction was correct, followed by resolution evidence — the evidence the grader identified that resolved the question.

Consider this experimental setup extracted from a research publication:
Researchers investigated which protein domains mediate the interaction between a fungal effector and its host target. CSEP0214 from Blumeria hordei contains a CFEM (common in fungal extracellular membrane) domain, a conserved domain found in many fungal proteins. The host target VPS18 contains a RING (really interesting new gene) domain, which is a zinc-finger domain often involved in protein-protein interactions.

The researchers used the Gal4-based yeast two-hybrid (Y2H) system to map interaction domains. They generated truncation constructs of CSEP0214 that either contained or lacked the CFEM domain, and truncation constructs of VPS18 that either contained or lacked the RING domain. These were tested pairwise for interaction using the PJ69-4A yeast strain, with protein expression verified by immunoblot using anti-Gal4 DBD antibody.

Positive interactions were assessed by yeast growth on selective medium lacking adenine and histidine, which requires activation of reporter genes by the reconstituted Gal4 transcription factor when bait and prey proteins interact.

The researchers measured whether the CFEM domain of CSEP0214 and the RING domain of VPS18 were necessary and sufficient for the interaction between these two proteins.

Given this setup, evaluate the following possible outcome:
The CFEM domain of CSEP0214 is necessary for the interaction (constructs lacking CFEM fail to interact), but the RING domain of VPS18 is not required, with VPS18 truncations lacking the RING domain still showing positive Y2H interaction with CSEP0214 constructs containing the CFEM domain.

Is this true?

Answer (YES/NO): NO